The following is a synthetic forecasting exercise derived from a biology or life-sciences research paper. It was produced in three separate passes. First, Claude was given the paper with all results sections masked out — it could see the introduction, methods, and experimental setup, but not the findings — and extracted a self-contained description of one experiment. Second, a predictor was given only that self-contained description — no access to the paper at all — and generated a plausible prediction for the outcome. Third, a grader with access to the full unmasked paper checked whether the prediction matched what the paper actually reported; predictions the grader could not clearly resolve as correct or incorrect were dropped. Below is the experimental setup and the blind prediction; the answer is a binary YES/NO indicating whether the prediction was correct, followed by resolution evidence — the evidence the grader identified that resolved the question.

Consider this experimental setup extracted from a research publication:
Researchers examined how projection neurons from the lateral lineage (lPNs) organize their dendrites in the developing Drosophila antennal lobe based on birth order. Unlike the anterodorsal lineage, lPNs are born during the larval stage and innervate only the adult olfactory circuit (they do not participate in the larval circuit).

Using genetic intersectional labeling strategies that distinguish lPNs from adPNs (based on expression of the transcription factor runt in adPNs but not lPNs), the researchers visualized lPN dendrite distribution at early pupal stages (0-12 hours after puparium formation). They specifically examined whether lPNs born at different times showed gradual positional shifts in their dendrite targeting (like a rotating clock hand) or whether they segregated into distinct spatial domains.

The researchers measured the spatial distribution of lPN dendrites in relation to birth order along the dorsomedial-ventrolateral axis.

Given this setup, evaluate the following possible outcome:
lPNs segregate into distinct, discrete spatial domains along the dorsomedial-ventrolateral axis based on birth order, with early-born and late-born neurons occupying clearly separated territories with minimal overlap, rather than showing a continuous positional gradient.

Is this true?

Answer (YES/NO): NO